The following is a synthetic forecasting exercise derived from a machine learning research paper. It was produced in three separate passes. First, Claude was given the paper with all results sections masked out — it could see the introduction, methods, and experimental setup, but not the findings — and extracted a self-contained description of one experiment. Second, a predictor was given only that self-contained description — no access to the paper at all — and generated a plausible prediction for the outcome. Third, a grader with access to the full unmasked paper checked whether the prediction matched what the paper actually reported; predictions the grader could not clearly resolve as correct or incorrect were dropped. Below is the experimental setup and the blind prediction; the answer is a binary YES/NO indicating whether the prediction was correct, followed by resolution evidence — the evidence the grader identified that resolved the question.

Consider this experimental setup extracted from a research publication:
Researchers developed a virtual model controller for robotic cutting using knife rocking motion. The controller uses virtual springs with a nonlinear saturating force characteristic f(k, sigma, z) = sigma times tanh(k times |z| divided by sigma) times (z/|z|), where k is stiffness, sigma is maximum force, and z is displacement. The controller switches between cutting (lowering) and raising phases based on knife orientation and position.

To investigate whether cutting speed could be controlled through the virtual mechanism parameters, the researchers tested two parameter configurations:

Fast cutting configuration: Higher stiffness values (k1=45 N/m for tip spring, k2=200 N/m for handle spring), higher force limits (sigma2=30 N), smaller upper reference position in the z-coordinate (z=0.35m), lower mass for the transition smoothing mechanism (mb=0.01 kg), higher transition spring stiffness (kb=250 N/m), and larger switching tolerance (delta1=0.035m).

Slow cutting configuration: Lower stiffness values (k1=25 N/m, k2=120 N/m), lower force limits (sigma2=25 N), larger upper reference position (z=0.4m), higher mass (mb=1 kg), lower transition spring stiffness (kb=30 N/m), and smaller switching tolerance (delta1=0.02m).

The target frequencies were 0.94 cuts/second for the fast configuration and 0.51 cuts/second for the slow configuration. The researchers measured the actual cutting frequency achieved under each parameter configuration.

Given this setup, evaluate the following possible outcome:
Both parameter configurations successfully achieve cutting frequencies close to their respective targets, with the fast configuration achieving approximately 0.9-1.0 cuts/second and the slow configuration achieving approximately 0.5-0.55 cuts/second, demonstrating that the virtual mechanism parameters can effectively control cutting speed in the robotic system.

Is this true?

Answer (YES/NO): YES